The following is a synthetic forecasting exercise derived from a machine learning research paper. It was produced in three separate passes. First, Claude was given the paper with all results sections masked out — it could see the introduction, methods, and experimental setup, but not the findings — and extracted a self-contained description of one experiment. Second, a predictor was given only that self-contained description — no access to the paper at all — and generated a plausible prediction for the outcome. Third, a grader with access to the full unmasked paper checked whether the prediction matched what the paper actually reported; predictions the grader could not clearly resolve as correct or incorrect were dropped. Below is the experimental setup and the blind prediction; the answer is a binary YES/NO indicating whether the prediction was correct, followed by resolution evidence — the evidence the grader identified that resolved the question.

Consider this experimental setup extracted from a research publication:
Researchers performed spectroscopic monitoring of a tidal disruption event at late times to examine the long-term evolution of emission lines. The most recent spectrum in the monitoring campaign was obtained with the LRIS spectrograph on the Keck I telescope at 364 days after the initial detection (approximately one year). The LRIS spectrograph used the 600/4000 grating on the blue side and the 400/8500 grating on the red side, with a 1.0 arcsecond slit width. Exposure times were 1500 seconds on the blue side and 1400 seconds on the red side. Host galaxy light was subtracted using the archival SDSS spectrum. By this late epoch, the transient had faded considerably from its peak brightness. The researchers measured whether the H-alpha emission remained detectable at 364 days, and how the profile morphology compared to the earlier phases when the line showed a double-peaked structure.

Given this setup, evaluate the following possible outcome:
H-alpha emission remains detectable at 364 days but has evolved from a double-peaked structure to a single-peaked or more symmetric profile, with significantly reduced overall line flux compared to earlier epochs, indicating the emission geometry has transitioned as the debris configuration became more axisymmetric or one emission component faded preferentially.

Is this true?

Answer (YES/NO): NO